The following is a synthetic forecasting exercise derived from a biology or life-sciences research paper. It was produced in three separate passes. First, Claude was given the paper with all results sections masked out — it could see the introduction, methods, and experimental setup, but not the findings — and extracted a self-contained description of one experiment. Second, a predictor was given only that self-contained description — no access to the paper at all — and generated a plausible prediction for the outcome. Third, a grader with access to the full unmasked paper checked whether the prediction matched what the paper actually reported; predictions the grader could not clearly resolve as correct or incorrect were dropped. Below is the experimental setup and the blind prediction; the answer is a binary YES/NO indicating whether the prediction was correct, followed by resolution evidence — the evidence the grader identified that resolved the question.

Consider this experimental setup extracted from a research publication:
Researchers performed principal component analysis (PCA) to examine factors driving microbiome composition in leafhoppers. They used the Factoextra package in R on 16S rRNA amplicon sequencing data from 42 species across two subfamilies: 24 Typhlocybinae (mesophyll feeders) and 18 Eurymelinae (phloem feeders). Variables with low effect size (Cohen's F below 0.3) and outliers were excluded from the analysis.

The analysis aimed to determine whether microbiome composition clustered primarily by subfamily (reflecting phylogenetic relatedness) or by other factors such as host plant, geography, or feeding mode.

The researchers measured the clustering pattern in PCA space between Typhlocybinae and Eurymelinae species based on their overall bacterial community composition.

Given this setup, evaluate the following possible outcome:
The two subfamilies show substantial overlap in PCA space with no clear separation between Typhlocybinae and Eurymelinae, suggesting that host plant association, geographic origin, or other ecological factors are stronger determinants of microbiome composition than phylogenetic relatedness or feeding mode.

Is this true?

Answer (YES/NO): NO